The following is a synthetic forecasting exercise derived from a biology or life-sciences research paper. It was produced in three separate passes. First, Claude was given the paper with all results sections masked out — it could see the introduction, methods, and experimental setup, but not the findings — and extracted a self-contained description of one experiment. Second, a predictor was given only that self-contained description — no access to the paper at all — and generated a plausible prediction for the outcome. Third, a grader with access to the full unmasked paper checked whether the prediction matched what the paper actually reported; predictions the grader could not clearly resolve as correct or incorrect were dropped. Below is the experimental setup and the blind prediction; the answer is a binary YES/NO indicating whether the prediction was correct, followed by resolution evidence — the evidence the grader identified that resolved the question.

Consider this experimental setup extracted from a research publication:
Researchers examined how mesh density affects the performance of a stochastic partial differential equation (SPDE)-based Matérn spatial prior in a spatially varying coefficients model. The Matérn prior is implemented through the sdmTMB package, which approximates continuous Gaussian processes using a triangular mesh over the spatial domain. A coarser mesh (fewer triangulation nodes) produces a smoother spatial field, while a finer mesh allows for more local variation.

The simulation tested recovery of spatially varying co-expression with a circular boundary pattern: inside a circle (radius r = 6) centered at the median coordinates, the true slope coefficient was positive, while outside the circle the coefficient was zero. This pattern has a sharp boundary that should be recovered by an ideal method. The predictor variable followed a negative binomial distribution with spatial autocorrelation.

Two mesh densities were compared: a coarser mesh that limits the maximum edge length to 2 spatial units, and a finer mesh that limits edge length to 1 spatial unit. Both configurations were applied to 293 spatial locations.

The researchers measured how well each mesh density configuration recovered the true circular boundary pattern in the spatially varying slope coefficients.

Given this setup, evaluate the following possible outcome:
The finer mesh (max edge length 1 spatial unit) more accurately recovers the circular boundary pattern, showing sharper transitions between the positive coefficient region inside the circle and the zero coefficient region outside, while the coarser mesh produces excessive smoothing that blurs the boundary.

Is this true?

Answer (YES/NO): NO